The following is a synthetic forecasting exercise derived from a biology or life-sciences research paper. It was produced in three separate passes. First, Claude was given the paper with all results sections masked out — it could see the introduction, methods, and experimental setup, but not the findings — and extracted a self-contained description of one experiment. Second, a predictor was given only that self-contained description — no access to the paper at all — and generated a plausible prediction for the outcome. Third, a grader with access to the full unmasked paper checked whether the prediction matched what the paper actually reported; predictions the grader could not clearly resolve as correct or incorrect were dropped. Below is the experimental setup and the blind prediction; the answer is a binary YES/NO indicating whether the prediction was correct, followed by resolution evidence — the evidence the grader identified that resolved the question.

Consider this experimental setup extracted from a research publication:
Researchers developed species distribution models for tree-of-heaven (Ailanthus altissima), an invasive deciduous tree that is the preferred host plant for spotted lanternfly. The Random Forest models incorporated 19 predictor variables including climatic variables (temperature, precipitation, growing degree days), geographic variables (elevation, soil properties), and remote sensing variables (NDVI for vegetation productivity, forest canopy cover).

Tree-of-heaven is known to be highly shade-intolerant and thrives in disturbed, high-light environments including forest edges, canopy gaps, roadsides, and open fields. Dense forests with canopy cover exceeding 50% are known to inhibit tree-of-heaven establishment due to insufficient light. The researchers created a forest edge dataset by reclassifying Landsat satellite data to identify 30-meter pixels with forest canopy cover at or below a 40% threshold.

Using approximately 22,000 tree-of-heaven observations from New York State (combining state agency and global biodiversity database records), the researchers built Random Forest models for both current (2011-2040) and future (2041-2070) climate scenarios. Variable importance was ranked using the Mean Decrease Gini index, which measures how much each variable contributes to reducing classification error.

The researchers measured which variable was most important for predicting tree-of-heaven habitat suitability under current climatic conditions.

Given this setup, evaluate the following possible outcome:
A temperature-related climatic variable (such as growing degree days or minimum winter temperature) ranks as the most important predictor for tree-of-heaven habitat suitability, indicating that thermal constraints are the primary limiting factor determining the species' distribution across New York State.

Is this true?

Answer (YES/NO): YES